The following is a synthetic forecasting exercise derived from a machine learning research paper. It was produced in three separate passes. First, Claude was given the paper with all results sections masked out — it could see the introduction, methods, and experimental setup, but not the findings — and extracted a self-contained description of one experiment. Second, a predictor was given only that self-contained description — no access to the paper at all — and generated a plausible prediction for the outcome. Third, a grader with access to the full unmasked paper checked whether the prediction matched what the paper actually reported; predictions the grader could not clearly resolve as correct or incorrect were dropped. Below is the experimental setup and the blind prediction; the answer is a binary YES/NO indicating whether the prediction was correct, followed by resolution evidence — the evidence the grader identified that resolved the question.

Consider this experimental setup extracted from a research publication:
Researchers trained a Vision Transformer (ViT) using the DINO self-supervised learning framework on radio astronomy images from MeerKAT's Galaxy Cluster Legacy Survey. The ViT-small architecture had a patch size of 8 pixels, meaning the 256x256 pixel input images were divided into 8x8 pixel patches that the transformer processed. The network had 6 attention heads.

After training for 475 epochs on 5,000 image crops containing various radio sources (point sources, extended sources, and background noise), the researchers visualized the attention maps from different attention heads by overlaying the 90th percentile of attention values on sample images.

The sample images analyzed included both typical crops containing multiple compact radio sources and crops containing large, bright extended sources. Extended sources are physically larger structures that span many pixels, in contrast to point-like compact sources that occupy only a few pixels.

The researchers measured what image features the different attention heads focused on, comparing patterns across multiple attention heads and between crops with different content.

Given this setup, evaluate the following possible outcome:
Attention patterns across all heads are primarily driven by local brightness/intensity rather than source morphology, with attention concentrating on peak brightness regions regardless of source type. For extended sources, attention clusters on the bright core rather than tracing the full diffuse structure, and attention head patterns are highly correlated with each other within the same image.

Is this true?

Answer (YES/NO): NO